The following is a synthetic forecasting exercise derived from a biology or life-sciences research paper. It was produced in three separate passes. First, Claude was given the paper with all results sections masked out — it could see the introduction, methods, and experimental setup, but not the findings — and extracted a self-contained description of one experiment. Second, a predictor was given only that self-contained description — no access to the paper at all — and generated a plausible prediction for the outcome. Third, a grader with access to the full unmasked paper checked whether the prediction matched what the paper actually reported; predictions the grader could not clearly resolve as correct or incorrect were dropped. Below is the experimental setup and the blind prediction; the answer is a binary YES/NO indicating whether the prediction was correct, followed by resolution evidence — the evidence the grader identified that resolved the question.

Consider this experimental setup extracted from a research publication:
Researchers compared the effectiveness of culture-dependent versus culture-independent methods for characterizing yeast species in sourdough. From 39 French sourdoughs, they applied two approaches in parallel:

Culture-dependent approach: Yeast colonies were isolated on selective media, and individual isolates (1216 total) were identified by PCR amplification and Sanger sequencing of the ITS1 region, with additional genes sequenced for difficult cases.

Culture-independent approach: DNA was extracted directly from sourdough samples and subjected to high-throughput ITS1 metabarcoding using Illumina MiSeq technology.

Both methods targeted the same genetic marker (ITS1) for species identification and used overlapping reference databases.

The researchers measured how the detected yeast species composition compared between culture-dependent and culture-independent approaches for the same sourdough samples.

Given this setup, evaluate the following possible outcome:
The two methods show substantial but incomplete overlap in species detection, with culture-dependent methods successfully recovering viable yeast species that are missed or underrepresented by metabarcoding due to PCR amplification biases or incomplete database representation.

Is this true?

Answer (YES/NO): NO